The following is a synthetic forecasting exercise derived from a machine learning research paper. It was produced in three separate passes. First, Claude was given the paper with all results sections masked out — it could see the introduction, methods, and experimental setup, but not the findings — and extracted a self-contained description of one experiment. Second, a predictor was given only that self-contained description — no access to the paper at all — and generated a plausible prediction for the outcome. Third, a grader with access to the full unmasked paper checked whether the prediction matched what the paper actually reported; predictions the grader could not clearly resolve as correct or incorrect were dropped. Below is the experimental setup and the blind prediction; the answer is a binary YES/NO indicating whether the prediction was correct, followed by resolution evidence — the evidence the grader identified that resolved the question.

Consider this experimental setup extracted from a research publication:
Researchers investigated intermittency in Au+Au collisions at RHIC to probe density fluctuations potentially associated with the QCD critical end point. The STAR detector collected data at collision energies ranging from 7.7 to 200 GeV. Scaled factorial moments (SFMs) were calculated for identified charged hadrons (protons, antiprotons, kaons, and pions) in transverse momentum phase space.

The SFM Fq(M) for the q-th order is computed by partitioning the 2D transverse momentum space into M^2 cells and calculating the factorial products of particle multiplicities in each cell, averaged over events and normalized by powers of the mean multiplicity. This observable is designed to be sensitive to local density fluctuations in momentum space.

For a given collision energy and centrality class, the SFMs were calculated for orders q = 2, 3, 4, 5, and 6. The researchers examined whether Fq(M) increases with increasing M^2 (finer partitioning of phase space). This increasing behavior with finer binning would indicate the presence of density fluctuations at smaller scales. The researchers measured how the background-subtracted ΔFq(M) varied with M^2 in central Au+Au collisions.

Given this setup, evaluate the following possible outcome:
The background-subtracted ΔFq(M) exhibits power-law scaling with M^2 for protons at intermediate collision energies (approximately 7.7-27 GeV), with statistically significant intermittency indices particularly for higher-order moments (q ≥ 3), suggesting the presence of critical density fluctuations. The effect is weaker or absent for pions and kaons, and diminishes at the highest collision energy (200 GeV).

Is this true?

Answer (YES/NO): NO